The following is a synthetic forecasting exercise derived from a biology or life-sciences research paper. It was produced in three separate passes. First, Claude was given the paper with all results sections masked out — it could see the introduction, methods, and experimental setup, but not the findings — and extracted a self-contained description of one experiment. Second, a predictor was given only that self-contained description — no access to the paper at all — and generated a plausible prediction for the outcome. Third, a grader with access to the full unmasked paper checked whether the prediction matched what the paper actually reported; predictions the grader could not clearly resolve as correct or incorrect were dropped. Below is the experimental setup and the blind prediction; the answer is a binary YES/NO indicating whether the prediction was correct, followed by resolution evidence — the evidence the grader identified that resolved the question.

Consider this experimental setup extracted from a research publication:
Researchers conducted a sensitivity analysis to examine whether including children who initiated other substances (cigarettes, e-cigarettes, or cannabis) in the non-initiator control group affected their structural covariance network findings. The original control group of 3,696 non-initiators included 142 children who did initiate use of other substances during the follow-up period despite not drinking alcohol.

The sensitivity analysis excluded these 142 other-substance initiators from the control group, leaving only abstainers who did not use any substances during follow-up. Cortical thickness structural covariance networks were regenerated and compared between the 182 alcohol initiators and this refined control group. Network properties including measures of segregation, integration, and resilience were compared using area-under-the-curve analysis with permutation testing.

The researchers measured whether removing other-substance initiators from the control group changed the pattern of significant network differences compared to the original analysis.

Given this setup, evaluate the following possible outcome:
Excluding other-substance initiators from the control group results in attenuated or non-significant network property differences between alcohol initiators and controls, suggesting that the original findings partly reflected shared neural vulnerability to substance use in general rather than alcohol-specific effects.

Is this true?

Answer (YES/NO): NO